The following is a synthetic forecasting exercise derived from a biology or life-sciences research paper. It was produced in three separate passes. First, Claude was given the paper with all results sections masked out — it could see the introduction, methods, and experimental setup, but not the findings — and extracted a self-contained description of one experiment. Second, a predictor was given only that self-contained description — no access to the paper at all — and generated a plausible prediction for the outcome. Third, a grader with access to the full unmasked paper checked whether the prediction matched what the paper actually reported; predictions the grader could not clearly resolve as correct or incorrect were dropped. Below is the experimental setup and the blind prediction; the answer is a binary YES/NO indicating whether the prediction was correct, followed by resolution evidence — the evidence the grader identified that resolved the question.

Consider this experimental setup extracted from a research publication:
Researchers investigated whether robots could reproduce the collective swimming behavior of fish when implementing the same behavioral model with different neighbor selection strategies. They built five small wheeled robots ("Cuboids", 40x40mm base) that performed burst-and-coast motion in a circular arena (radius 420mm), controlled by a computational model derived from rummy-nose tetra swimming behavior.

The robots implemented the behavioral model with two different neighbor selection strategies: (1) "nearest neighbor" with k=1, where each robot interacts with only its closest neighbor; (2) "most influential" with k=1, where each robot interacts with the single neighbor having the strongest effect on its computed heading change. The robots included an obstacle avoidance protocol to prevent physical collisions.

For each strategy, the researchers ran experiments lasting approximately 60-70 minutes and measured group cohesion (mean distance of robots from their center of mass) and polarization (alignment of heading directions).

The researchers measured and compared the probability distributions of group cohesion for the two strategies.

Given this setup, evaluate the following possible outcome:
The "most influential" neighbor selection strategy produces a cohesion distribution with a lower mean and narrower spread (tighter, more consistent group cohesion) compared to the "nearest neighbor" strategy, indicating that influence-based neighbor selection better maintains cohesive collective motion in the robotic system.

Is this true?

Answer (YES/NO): YES